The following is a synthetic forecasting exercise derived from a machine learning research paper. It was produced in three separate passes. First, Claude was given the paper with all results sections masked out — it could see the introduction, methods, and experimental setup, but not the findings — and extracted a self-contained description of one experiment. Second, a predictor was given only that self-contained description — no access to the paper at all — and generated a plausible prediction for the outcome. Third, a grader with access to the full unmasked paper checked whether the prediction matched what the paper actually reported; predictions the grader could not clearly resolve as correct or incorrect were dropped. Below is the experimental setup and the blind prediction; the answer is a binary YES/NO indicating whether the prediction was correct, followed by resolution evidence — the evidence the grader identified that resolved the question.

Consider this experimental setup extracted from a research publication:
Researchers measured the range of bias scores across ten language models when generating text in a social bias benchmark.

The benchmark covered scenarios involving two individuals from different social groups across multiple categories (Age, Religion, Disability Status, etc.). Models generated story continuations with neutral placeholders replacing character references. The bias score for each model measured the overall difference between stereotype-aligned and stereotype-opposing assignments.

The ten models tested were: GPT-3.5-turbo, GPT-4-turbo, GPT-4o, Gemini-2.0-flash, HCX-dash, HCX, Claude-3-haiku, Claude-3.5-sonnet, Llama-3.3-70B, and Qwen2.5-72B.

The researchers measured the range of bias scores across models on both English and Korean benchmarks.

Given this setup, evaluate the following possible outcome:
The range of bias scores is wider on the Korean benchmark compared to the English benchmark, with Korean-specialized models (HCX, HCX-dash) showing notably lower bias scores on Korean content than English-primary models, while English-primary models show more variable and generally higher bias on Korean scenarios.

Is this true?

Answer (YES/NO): NO